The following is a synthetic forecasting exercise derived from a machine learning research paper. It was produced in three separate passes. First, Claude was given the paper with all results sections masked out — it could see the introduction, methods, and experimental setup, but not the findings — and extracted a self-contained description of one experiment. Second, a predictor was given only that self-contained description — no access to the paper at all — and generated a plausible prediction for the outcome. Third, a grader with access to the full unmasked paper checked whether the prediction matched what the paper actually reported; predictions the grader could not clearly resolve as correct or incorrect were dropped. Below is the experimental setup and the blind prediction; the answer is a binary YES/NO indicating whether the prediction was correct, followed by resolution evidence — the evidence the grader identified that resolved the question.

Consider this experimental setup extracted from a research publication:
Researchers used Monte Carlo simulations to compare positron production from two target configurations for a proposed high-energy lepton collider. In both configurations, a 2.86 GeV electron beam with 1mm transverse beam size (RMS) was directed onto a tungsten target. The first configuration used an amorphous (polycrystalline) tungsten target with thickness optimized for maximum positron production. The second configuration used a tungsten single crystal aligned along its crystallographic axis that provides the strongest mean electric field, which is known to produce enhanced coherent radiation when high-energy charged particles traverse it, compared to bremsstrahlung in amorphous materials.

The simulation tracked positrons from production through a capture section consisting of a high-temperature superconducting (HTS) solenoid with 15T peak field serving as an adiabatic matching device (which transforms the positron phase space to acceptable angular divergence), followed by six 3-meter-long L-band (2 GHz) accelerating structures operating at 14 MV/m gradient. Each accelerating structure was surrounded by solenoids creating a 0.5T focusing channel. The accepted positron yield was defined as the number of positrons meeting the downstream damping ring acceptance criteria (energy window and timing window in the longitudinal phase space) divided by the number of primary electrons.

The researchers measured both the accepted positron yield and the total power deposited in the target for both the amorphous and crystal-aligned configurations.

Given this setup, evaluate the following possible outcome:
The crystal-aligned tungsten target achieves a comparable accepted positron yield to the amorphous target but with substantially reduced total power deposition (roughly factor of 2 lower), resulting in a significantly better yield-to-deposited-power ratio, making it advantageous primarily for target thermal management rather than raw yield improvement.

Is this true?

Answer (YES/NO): NO